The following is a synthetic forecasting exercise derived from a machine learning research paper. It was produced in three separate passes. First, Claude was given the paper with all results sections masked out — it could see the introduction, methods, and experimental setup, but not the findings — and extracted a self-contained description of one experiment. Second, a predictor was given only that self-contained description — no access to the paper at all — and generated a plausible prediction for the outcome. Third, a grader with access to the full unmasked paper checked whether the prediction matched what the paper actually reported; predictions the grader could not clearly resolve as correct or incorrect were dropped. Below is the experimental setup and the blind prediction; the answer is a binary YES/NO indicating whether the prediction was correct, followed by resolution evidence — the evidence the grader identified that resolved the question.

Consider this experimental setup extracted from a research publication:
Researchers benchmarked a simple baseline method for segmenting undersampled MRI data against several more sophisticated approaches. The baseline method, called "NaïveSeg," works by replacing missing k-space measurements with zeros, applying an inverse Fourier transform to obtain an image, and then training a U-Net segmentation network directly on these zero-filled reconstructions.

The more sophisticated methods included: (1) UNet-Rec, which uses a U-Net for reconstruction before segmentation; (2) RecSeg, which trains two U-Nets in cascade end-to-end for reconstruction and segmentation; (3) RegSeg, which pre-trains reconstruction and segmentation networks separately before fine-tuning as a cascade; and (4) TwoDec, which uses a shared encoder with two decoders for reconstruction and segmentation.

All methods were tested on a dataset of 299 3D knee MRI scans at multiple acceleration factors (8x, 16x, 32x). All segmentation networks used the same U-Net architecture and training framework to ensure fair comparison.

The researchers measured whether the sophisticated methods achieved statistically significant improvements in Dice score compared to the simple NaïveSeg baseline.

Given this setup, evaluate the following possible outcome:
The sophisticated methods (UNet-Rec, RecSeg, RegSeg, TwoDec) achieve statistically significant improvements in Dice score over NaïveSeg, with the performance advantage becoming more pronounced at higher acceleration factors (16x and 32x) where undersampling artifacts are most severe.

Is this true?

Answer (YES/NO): NO